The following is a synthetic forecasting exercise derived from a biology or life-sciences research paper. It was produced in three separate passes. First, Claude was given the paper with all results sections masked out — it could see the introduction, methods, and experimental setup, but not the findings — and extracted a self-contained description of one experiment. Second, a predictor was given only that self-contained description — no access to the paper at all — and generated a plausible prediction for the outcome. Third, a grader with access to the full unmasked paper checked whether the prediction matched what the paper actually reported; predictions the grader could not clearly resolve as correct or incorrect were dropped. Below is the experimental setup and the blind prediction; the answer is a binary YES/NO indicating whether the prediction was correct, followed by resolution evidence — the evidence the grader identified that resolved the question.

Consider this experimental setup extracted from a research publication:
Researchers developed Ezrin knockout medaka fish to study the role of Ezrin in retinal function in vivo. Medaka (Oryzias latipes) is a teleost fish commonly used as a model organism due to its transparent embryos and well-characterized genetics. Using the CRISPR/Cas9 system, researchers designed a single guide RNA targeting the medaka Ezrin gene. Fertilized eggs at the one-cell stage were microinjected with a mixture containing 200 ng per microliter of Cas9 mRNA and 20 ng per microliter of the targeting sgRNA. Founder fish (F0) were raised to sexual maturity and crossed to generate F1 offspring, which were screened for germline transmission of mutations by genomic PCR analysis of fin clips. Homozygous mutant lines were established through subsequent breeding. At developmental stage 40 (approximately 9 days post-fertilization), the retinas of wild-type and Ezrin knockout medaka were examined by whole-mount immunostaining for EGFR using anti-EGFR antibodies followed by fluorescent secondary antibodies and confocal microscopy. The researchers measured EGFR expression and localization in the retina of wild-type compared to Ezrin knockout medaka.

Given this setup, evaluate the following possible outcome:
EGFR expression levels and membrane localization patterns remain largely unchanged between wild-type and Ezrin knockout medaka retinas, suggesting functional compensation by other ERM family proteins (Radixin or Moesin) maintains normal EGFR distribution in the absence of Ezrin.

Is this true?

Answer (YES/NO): NO